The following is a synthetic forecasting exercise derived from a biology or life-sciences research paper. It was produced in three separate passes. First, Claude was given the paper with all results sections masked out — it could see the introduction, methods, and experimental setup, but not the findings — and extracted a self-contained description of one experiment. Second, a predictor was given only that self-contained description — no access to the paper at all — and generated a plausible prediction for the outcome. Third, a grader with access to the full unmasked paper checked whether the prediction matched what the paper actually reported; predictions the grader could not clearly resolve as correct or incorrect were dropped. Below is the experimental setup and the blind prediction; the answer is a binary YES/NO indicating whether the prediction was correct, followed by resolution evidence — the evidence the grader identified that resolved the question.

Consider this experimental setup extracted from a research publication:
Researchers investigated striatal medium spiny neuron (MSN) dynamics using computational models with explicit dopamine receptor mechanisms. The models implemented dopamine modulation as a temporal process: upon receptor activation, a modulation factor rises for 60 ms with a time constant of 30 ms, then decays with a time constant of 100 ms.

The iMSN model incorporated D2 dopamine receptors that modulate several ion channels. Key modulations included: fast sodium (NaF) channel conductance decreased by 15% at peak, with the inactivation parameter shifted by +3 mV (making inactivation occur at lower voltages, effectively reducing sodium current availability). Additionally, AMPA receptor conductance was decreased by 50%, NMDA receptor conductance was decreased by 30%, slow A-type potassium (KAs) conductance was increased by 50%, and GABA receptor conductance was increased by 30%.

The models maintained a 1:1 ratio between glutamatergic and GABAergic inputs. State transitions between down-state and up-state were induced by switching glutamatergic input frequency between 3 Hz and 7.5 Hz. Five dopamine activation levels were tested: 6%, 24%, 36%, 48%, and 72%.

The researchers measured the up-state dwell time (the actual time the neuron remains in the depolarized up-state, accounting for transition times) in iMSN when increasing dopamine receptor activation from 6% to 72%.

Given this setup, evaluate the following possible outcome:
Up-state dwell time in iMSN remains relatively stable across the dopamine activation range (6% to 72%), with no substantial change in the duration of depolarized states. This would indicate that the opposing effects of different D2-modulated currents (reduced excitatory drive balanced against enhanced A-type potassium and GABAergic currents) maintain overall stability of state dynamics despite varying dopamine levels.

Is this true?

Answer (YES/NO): NO